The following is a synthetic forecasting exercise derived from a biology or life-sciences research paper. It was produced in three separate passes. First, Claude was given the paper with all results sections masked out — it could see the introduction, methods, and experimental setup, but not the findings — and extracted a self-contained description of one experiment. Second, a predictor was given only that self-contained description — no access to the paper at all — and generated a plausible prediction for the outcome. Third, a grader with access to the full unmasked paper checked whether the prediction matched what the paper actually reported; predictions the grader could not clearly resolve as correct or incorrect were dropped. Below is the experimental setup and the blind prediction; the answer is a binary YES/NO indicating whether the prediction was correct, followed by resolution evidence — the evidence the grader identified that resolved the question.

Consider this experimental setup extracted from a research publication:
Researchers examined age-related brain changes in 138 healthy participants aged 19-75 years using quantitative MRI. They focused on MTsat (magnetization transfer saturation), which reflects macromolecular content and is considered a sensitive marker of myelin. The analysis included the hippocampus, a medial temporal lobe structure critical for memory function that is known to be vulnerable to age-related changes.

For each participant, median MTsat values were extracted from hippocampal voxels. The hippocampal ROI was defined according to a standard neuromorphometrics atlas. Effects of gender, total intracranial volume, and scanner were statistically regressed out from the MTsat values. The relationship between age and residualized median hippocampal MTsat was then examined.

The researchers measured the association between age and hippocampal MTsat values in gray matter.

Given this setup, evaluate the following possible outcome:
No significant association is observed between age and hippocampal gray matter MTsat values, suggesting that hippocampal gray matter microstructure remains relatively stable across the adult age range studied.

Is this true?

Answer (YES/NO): NO